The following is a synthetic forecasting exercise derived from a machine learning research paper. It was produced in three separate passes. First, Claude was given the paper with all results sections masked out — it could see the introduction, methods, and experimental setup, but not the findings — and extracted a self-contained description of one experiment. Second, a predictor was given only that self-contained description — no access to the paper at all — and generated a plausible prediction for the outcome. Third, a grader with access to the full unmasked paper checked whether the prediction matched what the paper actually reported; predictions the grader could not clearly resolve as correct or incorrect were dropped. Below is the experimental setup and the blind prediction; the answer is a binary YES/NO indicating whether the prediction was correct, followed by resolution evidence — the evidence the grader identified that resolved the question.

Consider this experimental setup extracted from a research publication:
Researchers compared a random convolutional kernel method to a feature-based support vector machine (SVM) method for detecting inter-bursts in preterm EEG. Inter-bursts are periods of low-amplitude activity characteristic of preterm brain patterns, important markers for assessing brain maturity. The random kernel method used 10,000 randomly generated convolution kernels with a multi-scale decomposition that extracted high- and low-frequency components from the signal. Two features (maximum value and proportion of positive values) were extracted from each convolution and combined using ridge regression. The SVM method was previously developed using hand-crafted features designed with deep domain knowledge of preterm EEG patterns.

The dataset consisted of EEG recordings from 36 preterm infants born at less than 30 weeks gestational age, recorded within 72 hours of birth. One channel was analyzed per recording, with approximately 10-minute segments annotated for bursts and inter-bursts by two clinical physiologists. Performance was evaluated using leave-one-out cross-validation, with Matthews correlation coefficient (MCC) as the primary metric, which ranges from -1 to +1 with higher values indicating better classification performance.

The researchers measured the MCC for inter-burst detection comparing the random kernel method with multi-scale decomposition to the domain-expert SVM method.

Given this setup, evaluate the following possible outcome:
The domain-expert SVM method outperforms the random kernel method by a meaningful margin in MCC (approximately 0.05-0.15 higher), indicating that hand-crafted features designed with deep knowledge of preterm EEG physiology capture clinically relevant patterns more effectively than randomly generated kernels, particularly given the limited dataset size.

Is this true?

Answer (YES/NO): NO